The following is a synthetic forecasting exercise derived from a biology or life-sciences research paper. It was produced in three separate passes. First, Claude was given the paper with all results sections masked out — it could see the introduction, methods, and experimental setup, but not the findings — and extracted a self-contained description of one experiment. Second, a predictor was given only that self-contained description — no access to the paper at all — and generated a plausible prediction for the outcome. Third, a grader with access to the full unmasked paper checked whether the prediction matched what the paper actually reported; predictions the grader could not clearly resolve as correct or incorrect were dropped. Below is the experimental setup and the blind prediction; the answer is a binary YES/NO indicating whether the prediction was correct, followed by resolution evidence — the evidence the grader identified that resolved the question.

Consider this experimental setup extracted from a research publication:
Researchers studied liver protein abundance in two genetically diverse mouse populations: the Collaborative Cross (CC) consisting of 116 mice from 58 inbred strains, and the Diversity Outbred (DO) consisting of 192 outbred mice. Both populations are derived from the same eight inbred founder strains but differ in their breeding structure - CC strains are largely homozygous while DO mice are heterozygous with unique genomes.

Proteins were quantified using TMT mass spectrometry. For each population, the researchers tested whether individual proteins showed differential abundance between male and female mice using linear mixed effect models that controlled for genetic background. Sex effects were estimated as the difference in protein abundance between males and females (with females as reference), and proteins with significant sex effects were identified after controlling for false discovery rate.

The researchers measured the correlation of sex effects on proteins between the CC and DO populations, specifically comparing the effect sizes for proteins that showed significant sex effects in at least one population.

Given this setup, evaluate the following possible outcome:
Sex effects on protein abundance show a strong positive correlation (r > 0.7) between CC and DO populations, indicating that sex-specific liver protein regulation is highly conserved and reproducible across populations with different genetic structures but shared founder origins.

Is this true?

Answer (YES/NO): YES